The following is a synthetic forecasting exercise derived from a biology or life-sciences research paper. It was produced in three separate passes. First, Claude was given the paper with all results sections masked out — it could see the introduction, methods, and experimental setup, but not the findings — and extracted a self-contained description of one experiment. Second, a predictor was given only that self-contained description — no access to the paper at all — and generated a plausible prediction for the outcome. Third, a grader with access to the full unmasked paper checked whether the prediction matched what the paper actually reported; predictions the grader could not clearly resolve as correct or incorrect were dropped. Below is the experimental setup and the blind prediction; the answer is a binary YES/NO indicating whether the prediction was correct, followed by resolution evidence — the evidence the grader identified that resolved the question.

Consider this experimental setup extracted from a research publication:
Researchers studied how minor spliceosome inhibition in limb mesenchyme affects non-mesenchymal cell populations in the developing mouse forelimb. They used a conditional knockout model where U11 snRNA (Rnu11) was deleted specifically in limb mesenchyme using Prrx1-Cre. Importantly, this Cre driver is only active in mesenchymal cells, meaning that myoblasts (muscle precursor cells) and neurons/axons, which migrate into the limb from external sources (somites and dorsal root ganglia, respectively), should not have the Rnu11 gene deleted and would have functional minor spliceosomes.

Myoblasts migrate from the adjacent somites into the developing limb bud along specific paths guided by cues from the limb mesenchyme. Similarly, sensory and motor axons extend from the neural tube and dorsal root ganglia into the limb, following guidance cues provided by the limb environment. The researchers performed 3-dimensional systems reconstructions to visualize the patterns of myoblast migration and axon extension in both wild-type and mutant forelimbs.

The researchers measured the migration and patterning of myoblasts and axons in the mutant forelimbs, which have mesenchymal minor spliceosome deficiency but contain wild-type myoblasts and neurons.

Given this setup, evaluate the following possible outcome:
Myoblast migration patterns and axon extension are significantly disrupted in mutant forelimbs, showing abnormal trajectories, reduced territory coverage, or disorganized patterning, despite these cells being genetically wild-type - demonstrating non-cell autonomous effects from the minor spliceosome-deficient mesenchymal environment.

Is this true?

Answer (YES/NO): YES